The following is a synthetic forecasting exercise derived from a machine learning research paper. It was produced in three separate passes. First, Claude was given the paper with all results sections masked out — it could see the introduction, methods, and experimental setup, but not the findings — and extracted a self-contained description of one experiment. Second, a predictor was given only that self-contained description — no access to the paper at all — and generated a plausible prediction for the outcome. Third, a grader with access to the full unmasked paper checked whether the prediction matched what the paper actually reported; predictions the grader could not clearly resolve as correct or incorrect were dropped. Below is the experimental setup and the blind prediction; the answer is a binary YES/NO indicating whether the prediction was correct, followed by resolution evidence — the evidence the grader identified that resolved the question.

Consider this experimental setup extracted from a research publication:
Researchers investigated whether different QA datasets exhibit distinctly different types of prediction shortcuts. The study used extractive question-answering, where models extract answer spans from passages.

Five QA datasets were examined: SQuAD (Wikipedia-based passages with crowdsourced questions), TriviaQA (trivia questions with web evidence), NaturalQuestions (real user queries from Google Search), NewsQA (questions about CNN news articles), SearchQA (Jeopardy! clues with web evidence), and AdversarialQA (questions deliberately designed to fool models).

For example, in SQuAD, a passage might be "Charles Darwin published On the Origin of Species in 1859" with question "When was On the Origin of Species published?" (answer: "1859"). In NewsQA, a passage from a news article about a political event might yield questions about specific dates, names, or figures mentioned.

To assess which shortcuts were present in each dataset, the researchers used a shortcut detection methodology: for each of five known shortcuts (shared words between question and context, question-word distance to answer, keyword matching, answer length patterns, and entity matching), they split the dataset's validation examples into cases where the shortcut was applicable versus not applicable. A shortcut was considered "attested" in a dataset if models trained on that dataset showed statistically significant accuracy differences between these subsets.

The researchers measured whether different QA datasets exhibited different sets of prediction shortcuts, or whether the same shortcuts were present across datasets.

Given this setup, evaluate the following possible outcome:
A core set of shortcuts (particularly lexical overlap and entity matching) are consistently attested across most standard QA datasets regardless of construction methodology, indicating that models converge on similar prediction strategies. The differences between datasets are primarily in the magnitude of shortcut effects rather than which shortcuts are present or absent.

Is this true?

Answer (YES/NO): NO